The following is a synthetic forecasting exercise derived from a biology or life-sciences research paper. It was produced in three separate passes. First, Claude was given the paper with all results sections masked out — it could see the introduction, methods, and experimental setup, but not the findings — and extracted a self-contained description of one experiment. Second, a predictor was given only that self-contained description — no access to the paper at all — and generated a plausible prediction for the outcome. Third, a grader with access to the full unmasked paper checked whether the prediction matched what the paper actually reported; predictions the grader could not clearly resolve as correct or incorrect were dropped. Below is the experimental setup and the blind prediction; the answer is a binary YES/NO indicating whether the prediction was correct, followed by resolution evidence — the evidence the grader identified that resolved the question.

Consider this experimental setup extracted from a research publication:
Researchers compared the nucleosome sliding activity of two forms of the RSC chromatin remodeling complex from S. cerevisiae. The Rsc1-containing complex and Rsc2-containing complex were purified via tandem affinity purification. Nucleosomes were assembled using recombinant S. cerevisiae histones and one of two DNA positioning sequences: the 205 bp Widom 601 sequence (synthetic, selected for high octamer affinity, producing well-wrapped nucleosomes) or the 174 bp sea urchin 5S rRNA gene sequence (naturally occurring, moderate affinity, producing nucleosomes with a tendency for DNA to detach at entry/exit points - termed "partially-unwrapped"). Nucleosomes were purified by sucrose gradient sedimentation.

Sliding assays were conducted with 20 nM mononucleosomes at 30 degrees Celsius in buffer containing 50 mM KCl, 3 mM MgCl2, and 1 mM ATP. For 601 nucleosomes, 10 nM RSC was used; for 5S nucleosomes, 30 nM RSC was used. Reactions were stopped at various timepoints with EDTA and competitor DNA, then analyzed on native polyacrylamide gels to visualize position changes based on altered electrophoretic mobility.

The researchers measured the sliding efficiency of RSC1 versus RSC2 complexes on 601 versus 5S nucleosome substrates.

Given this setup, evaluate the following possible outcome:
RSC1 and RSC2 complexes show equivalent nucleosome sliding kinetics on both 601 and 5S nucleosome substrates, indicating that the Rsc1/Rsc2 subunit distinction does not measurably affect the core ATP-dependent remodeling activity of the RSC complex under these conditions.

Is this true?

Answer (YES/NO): NO